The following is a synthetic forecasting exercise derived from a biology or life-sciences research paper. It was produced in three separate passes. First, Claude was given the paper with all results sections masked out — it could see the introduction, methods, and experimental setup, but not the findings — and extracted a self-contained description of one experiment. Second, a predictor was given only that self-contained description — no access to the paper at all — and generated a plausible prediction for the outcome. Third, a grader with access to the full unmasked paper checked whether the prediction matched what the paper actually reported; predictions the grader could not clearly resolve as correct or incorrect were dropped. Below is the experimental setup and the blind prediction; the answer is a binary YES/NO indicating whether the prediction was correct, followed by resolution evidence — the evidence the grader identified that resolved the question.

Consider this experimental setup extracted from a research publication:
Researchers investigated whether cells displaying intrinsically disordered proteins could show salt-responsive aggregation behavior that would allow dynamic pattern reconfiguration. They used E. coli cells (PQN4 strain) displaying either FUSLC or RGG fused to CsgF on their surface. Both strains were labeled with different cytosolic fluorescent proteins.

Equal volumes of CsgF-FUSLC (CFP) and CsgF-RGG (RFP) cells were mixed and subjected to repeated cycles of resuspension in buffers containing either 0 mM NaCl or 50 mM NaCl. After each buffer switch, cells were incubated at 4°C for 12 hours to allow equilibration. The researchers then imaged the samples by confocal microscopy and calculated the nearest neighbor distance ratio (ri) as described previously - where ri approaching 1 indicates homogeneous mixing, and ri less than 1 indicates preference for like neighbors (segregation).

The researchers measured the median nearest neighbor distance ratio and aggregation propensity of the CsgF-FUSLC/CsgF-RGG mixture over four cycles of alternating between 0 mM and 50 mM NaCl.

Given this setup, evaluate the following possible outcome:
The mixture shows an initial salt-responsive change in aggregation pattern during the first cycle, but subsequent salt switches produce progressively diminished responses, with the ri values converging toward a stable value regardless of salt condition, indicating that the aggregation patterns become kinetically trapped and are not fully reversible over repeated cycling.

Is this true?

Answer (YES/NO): NO